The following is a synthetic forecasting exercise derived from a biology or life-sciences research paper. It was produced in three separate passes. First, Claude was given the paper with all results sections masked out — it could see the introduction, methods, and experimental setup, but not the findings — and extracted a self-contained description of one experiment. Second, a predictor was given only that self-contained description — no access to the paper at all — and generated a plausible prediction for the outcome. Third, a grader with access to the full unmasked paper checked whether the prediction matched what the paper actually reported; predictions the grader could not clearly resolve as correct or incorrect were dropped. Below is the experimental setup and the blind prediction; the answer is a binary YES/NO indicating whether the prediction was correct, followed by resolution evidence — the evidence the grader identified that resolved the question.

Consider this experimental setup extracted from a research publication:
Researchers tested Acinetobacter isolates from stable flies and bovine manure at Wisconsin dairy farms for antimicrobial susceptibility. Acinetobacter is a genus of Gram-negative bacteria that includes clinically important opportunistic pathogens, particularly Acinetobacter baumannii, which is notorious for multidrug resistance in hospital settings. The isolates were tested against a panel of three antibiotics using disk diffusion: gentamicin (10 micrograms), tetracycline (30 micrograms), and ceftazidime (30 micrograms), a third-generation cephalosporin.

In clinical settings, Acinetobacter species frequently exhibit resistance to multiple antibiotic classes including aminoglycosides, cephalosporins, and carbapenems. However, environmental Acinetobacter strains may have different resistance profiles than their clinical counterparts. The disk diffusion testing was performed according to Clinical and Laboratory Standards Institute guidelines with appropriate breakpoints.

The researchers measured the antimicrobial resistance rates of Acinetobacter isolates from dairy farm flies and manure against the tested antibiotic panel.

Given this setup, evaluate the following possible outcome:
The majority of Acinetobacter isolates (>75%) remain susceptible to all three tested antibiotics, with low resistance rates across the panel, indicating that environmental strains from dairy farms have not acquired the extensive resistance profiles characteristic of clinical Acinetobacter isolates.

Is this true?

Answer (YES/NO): YES